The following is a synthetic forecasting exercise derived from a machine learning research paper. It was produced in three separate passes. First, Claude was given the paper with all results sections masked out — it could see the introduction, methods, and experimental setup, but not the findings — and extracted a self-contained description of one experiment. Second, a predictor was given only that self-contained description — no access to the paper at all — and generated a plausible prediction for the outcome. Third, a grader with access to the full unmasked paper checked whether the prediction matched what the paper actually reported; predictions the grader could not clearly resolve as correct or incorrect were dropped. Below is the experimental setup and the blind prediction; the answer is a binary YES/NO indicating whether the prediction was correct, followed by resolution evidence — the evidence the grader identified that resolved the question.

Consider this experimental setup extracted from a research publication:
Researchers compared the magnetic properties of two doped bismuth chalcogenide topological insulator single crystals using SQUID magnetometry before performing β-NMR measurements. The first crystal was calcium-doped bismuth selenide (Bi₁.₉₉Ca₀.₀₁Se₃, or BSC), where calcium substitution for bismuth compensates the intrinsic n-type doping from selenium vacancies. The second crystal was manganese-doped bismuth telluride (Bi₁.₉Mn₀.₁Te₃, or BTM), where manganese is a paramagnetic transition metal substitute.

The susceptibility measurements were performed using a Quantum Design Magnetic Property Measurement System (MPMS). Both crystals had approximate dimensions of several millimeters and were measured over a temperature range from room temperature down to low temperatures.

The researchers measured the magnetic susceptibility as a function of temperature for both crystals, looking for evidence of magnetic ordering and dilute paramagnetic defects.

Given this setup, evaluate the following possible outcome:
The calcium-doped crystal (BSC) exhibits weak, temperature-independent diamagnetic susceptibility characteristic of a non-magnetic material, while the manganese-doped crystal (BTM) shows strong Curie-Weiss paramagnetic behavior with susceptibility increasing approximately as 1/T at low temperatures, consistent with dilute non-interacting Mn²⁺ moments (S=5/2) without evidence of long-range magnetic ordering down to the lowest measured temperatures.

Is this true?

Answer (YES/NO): NO